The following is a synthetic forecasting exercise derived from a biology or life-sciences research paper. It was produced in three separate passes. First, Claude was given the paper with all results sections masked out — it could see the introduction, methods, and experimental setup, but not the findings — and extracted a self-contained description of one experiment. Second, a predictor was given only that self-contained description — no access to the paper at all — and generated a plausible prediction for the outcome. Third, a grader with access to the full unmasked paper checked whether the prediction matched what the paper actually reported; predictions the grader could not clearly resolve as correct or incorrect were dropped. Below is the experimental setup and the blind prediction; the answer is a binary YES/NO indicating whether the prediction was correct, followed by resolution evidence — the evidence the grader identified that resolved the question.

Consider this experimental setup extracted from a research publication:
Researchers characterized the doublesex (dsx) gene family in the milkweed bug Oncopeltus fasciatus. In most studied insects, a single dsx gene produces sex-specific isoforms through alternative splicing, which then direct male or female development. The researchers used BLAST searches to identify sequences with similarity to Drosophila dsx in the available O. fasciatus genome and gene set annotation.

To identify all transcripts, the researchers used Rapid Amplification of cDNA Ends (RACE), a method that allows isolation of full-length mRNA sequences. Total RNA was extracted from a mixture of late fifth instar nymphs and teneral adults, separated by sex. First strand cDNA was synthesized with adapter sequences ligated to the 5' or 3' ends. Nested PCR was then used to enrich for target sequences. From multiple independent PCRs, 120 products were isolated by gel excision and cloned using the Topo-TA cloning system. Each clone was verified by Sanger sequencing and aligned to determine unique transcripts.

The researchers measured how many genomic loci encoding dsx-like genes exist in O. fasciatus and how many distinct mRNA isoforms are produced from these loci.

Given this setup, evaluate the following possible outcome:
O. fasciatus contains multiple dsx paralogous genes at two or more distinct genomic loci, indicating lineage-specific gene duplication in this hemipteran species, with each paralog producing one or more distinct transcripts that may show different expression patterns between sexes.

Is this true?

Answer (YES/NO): YES